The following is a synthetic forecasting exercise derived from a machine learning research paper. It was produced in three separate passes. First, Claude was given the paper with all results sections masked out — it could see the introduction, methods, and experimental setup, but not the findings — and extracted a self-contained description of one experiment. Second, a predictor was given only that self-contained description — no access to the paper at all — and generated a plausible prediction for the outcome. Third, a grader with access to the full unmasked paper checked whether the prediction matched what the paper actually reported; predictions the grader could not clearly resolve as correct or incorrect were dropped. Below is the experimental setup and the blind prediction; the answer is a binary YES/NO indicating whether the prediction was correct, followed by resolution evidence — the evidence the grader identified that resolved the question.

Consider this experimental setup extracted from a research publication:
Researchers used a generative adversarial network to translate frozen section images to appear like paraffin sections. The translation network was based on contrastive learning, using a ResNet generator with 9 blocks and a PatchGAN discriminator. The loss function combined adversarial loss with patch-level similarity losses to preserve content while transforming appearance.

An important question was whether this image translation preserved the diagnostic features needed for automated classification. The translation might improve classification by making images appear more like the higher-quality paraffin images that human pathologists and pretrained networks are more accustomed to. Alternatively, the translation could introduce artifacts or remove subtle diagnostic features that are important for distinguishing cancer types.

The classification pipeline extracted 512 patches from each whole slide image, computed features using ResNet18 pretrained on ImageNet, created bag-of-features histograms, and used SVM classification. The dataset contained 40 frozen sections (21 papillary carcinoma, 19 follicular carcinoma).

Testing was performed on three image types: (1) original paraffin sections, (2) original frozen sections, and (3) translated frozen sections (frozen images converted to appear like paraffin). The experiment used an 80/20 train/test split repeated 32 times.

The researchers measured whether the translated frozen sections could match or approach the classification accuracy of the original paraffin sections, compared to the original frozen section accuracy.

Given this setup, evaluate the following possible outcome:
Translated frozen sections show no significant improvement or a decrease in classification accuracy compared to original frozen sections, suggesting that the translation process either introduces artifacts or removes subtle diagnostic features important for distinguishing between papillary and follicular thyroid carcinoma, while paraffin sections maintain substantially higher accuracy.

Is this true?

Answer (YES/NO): NO